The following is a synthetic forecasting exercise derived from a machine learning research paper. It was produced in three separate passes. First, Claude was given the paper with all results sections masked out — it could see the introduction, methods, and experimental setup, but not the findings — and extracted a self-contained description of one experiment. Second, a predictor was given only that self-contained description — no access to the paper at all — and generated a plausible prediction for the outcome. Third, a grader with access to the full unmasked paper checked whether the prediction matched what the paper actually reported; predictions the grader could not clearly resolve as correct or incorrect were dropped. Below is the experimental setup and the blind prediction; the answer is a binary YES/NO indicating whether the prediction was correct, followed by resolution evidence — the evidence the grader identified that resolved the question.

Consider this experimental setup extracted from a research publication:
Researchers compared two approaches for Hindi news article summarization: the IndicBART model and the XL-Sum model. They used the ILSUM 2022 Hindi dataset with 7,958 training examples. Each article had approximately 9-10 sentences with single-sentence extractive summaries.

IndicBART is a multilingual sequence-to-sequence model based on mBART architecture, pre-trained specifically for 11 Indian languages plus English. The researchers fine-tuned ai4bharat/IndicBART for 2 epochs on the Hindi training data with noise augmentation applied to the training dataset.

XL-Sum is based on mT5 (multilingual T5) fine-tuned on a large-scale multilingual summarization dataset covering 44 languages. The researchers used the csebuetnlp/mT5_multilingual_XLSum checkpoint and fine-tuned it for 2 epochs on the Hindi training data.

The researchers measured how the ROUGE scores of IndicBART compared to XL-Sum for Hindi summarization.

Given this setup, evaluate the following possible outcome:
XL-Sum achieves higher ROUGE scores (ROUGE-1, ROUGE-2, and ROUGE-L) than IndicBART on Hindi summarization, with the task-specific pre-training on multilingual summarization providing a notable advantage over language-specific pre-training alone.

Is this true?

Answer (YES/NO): NO